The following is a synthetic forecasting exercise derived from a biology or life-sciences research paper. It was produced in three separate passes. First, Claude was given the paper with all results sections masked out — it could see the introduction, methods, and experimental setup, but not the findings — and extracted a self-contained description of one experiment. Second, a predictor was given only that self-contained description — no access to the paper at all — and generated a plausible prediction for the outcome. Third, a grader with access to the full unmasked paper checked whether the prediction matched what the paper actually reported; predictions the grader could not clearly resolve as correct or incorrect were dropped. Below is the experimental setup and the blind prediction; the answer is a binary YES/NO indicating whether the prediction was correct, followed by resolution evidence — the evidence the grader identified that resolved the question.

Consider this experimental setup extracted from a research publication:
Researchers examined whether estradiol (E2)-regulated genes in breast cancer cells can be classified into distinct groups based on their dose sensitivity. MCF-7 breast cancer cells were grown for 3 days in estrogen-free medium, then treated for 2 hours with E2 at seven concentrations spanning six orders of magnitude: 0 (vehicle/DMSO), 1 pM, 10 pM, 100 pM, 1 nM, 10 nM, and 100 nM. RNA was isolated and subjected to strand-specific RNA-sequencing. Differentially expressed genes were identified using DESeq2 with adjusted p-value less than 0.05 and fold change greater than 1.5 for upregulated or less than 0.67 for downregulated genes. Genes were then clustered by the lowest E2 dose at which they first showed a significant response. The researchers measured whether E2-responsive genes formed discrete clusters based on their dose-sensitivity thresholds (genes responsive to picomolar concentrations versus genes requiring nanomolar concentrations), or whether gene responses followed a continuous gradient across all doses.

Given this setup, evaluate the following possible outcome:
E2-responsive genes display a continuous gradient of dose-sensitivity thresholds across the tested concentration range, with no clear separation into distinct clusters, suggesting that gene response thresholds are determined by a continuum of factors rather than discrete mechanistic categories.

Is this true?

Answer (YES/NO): NO